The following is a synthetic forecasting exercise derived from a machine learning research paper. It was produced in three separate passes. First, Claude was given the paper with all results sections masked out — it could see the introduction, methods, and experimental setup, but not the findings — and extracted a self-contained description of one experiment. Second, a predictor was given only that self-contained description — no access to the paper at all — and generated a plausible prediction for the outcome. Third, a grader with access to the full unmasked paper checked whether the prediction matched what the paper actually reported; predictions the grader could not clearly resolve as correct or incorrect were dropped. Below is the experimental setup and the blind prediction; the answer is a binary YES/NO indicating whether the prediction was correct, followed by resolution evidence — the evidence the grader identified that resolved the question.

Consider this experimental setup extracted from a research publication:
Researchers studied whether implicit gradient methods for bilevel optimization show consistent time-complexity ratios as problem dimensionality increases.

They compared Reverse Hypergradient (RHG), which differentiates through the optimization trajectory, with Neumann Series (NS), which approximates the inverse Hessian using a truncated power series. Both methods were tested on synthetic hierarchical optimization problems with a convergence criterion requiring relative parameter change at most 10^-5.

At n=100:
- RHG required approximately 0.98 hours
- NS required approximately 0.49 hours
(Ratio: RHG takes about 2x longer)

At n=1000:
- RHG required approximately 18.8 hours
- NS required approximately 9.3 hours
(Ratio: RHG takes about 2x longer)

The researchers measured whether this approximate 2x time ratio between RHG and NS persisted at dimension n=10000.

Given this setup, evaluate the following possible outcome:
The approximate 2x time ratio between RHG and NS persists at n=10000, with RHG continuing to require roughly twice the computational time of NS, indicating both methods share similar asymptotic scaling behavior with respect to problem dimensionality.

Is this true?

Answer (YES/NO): NO